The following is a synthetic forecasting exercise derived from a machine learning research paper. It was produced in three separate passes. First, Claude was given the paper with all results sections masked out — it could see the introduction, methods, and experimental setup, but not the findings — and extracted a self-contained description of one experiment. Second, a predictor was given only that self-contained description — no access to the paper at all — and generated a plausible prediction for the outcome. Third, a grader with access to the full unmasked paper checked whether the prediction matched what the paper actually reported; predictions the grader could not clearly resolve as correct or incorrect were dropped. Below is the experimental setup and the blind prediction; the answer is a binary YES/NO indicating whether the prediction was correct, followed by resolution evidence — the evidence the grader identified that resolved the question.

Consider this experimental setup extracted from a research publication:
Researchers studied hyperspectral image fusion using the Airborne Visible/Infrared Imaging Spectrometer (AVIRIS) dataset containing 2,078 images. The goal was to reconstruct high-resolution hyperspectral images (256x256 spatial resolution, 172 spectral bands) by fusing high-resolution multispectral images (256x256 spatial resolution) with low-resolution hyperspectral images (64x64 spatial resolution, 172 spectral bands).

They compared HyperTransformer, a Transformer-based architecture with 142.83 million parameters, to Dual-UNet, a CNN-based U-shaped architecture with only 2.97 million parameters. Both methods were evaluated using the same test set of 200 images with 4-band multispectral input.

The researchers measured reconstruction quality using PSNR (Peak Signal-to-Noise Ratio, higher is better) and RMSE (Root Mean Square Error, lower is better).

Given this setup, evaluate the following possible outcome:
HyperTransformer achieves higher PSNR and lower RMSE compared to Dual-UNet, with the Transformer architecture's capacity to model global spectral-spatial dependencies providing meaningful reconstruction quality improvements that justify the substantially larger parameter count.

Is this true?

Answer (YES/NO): NO